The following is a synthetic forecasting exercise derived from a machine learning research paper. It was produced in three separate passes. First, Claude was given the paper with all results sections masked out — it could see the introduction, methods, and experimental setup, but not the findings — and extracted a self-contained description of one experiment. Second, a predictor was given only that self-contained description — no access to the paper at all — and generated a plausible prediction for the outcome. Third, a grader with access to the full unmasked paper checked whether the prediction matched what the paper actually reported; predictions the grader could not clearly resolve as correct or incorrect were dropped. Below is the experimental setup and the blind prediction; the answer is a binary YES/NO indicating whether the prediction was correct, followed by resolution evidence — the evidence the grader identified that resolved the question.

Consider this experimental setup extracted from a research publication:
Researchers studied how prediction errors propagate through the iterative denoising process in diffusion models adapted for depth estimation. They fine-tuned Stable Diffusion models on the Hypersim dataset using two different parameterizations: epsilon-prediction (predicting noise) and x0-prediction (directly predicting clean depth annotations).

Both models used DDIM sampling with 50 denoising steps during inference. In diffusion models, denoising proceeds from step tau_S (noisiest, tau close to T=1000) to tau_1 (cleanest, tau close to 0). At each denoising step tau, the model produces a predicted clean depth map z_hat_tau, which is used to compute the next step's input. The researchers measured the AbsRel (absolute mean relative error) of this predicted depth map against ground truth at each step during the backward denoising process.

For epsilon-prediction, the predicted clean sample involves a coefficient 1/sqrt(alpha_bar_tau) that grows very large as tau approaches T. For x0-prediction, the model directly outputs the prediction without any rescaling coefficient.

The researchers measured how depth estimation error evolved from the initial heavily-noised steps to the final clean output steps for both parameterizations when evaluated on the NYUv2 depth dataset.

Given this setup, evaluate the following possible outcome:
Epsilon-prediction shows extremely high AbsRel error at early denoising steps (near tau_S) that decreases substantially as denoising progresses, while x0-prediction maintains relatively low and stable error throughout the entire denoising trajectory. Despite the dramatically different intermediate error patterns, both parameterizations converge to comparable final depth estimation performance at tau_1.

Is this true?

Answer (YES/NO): NO